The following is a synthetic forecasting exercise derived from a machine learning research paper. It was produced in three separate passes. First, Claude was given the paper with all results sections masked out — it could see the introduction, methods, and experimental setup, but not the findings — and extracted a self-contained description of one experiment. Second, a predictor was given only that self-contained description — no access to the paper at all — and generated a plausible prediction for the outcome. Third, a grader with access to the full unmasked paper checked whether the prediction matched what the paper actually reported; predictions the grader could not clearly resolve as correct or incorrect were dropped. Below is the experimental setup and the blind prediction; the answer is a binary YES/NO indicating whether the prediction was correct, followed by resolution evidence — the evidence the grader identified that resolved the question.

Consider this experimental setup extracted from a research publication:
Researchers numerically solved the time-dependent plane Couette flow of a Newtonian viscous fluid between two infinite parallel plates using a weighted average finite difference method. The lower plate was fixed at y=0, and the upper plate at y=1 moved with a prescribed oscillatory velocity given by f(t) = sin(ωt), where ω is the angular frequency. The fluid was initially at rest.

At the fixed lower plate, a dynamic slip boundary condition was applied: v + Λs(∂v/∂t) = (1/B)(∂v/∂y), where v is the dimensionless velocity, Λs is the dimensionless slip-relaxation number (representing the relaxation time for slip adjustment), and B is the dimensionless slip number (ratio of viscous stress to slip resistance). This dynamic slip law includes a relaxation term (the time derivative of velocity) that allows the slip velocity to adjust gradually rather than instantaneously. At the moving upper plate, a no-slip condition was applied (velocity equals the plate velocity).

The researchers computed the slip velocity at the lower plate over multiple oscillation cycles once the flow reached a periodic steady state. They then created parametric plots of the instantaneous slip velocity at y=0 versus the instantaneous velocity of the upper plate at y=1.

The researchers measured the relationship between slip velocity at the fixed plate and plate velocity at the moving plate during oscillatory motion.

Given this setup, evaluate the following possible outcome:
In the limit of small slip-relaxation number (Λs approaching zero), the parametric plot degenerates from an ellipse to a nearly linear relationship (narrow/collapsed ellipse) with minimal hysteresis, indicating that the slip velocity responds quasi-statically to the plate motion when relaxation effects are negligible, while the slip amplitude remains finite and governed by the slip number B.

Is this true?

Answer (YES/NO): NO